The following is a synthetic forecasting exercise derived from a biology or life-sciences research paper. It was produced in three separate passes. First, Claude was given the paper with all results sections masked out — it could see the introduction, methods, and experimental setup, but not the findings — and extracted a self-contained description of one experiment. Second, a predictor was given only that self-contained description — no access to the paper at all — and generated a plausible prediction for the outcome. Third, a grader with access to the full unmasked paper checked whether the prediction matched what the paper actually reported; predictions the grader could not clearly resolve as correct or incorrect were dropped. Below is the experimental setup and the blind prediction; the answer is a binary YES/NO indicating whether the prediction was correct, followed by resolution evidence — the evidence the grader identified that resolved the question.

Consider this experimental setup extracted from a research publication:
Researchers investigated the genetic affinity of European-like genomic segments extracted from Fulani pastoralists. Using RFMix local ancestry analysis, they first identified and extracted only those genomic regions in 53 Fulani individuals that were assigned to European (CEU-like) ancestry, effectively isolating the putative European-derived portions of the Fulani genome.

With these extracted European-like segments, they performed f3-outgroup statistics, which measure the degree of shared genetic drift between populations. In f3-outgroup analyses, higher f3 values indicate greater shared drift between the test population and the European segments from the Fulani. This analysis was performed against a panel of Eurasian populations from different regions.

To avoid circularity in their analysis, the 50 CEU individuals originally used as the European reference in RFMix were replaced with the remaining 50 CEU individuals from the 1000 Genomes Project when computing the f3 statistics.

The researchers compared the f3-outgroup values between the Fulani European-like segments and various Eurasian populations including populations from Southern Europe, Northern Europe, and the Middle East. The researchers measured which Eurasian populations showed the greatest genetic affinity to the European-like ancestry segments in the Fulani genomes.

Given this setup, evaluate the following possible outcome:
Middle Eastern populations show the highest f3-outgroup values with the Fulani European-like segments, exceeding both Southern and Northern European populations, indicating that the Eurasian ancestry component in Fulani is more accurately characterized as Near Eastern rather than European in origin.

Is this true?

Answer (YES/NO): NO